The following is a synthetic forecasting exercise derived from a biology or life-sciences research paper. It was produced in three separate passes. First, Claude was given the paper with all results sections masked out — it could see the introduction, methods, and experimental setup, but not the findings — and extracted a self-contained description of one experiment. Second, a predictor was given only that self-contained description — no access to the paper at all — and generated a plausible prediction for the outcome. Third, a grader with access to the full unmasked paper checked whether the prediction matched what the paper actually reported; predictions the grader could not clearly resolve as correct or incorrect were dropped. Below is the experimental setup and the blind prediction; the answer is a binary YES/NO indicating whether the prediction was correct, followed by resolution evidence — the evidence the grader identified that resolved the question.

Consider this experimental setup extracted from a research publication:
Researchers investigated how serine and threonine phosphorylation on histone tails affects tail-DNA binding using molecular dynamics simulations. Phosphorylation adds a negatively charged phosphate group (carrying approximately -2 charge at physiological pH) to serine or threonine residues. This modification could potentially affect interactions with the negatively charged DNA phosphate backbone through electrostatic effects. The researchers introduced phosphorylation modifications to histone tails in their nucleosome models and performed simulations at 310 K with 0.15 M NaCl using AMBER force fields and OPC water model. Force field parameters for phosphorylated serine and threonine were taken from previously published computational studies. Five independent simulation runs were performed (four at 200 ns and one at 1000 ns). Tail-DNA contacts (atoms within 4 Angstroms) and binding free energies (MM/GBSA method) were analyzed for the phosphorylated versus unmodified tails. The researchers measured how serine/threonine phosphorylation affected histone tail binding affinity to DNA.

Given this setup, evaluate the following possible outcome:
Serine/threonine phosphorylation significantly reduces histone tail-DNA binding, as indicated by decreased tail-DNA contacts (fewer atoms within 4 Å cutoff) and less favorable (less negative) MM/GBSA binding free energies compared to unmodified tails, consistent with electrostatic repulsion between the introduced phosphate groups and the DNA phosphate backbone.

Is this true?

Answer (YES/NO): YES